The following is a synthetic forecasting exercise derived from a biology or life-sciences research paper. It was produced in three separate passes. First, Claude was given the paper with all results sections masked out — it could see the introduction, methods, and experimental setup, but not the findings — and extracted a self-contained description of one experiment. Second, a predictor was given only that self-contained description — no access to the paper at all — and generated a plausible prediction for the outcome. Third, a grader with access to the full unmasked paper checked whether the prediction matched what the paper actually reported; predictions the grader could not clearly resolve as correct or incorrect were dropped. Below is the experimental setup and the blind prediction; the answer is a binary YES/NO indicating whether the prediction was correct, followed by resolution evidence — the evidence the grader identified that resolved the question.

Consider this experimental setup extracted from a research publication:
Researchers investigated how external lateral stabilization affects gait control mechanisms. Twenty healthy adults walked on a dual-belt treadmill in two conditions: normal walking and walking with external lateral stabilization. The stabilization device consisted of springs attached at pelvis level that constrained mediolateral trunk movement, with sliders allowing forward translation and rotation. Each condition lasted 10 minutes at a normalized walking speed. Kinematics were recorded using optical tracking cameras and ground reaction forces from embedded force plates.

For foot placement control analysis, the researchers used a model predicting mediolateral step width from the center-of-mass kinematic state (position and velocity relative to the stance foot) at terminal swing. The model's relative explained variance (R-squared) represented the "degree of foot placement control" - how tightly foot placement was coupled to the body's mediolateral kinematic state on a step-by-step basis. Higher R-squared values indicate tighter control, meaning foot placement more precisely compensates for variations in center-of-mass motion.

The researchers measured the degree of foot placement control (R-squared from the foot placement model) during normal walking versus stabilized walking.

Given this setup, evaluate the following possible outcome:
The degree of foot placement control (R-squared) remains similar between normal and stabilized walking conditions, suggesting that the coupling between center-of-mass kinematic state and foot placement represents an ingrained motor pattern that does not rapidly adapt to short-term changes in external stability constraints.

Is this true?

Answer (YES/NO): NO